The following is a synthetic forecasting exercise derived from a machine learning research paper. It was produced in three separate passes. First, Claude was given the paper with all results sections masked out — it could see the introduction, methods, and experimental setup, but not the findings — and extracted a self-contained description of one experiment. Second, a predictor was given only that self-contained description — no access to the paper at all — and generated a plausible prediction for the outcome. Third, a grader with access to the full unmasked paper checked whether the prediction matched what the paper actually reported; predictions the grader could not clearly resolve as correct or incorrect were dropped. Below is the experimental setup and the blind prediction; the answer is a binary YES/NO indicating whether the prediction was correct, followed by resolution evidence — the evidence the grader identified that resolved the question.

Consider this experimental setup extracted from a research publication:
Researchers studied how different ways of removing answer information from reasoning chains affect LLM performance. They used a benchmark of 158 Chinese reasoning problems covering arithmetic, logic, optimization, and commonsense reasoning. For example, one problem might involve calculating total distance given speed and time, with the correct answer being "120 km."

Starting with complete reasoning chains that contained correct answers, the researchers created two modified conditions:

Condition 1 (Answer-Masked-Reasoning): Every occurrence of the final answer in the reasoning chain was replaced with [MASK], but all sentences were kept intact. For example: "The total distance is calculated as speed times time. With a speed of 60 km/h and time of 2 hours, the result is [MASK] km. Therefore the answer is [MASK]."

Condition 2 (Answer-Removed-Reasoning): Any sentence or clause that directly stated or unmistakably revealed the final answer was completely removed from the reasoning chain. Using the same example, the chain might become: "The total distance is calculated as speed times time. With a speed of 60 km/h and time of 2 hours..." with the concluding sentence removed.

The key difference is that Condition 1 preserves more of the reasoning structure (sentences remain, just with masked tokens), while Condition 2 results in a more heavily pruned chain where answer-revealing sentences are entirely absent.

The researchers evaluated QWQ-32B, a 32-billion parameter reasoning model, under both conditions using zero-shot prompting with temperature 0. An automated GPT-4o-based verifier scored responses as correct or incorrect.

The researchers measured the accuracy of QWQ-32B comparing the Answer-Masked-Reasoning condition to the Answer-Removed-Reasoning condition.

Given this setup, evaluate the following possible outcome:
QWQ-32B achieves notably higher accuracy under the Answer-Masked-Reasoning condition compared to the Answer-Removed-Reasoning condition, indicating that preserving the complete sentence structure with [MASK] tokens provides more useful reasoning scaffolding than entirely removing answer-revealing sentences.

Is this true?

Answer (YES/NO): YES